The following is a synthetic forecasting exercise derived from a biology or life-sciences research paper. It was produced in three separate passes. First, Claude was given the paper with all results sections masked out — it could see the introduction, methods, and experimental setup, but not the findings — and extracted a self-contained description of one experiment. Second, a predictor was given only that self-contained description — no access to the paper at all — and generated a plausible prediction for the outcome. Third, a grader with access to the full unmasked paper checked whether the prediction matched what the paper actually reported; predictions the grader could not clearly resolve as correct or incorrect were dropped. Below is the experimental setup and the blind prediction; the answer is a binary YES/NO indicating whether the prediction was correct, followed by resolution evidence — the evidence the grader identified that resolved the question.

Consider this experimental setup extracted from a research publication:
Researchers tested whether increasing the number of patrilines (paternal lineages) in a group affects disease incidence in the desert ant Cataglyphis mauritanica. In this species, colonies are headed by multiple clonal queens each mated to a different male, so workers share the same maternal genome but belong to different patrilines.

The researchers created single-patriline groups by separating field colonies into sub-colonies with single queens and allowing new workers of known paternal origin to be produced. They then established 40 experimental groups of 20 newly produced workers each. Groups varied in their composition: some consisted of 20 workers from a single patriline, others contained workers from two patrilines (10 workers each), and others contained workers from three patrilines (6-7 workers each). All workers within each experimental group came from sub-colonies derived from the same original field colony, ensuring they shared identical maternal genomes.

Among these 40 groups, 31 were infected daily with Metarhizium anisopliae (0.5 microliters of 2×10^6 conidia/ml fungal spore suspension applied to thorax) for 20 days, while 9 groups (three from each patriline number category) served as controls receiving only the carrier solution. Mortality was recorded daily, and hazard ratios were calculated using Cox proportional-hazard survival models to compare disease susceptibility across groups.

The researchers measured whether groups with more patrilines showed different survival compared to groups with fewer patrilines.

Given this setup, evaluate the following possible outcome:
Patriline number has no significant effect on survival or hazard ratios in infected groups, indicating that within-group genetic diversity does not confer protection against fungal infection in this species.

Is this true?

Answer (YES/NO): NO